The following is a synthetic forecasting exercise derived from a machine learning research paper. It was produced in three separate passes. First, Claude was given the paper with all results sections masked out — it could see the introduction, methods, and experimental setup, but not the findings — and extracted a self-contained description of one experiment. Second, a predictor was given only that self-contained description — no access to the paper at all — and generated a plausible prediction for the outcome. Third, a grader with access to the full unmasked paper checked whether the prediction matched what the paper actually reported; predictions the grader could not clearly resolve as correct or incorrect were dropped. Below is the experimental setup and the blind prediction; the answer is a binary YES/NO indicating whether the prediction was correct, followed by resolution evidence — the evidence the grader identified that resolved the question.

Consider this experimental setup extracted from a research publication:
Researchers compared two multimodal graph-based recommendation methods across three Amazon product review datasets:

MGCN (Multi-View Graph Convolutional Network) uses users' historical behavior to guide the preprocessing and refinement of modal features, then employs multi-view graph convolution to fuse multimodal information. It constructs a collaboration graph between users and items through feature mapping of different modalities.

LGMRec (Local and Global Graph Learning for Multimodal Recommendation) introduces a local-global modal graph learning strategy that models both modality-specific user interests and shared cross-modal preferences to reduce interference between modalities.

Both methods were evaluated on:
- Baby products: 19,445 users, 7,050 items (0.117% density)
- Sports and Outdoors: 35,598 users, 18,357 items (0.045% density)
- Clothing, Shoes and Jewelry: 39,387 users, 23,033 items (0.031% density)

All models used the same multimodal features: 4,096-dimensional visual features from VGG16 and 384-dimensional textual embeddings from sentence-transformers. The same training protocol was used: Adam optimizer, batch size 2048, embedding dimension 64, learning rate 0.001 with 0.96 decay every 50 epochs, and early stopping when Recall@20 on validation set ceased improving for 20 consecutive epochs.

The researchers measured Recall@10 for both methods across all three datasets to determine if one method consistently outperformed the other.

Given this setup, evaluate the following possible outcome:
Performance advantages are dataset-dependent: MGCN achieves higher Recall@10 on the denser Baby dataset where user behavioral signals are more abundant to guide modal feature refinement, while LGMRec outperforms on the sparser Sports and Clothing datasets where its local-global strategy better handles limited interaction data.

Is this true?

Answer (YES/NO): NO